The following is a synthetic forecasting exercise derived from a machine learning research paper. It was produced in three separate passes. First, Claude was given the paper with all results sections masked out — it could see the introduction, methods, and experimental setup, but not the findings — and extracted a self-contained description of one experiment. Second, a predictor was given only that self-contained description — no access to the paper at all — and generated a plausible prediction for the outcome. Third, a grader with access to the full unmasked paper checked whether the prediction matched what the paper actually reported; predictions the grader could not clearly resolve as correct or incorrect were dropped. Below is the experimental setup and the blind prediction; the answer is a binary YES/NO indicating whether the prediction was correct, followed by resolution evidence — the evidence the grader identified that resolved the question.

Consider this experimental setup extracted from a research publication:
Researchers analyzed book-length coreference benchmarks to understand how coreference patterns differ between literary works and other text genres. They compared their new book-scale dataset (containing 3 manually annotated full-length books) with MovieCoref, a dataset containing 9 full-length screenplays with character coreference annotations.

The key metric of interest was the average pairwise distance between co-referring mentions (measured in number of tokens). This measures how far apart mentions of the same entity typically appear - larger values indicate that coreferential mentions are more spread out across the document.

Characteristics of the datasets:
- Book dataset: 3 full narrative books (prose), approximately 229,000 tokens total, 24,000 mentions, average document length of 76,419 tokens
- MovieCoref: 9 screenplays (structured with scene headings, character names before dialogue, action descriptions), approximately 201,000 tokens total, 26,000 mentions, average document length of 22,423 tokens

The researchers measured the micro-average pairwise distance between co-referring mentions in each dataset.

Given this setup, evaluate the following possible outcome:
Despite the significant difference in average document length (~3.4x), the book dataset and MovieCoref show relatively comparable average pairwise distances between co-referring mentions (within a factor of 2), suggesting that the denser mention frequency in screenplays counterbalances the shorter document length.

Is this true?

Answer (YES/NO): NO